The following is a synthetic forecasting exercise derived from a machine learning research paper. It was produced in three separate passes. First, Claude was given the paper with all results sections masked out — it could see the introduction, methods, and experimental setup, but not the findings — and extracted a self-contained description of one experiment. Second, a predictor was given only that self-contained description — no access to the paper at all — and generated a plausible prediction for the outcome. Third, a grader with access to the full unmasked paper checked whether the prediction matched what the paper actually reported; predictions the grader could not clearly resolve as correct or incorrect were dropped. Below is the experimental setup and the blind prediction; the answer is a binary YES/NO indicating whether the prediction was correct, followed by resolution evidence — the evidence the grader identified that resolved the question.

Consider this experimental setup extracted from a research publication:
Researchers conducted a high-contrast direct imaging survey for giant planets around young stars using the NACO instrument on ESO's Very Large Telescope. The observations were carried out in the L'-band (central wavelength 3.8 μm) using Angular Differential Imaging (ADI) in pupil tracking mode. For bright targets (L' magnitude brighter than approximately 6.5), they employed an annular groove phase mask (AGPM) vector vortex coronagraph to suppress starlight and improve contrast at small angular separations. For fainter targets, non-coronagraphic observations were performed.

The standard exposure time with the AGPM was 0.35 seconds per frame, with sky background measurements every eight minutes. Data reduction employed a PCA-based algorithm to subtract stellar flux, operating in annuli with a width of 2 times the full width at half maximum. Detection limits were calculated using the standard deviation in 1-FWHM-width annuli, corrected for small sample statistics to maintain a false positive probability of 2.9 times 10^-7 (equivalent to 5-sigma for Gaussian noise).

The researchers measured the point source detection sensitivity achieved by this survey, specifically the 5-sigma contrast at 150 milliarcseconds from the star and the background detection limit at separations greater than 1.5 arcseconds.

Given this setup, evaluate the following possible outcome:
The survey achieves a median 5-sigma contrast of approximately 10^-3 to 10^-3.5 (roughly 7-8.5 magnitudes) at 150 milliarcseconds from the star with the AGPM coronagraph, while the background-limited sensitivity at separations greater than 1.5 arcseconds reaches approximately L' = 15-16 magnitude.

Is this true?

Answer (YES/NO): NO